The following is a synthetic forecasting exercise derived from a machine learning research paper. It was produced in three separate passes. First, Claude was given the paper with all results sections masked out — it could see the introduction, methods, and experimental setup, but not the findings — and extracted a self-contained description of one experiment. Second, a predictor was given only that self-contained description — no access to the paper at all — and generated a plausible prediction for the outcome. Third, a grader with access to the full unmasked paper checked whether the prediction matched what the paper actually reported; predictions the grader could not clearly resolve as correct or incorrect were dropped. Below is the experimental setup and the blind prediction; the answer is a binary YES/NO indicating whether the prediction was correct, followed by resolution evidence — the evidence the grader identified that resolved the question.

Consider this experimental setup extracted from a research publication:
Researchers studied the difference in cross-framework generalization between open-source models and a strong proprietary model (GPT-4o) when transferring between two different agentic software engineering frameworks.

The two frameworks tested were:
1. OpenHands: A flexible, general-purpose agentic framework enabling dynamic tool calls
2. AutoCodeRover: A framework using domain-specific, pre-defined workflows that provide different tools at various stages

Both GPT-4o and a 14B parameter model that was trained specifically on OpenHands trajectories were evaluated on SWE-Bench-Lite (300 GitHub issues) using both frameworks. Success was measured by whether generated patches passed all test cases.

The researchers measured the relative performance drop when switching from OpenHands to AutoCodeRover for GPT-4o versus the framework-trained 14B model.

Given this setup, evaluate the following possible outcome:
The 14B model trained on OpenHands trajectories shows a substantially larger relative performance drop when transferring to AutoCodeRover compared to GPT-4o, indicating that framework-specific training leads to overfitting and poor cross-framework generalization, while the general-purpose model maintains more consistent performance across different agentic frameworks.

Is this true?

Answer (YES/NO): YES